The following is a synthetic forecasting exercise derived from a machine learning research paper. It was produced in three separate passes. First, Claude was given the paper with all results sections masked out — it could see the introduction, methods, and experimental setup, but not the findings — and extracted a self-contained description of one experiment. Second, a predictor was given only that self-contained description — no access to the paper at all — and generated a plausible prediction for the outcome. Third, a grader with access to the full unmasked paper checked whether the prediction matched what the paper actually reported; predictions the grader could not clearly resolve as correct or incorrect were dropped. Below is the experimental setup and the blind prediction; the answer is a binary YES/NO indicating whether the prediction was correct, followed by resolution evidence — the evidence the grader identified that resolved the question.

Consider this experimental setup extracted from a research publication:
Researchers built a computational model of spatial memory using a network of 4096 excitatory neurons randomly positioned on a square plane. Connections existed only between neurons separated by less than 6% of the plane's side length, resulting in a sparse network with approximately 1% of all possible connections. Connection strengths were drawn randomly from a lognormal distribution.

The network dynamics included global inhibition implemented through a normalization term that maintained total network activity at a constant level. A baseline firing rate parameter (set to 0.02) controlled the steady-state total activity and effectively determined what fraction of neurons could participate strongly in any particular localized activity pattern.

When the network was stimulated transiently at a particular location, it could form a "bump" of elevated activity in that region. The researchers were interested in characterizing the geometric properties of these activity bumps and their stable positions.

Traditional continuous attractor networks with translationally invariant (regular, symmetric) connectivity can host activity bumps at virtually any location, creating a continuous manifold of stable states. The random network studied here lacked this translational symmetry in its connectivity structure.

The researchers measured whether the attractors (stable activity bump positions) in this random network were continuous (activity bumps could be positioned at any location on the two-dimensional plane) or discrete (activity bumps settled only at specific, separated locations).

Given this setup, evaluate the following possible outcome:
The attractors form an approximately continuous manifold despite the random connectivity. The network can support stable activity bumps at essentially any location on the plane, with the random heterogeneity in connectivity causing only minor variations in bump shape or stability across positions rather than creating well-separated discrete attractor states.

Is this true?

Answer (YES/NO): NO